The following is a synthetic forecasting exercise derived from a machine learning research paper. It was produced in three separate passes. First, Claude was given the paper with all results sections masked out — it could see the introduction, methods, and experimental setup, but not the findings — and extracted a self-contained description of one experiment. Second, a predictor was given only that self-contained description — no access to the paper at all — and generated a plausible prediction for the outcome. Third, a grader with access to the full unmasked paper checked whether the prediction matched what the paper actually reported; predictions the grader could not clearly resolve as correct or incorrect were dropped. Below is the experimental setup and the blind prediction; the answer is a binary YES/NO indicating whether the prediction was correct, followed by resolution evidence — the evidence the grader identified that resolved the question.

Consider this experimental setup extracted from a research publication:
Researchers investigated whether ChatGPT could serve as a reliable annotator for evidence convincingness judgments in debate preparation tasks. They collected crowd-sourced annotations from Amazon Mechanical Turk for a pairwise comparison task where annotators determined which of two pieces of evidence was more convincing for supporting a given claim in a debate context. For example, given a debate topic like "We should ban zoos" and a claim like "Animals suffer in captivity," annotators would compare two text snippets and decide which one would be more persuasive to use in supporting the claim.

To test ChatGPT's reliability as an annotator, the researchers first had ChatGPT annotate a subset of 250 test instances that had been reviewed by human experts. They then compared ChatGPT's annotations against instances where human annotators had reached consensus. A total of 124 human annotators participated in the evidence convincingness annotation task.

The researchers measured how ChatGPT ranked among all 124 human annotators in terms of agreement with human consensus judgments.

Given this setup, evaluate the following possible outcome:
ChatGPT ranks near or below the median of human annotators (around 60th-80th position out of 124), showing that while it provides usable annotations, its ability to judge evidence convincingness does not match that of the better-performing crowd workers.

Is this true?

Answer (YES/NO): NO